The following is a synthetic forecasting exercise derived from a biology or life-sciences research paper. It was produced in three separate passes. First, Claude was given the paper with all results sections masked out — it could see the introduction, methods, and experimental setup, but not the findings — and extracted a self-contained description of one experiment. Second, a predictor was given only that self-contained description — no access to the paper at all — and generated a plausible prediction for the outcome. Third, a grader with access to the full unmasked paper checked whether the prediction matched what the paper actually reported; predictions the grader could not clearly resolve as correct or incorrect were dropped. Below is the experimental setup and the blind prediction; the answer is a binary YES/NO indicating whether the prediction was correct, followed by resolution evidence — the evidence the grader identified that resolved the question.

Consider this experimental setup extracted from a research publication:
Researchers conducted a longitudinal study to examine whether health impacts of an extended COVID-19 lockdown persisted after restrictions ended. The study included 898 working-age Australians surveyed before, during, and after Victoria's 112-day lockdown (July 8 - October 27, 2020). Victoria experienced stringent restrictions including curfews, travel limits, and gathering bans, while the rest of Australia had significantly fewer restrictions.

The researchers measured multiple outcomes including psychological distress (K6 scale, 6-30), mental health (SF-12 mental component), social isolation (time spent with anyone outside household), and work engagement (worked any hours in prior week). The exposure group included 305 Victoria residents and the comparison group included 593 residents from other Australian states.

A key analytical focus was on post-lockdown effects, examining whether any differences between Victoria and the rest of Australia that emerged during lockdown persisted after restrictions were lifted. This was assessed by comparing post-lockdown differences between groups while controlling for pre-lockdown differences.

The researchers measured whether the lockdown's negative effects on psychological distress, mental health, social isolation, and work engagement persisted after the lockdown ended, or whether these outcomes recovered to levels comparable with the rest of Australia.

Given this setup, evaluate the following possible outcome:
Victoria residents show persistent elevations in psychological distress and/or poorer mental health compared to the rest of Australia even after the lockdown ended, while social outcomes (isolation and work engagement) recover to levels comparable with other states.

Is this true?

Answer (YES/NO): NO